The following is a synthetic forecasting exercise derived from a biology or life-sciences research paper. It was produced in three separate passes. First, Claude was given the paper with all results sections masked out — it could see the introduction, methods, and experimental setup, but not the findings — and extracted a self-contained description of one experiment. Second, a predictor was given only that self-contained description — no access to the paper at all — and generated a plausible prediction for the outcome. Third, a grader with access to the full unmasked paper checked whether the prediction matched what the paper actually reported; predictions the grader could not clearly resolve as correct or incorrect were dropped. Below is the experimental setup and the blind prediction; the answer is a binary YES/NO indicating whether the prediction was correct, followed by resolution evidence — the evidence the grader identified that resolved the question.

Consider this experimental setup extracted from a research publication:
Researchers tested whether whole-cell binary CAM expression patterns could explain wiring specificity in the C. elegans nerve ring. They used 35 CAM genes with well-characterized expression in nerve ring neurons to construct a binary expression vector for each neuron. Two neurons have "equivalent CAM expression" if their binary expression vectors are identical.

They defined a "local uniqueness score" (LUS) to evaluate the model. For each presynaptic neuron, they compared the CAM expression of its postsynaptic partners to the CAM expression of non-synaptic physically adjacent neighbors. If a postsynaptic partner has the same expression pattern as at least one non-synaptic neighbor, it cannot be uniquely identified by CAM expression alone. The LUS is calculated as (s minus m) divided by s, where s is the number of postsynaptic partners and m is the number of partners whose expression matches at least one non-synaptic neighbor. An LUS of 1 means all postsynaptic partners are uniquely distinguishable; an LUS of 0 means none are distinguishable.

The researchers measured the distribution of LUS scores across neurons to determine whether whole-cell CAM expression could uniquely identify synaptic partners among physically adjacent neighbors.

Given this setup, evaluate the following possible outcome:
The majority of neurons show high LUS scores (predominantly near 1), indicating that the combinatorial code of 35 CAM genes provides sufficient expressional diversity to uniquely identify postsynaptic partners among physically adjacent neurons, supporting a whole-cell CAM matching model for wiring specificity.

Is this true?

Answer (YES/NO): NO